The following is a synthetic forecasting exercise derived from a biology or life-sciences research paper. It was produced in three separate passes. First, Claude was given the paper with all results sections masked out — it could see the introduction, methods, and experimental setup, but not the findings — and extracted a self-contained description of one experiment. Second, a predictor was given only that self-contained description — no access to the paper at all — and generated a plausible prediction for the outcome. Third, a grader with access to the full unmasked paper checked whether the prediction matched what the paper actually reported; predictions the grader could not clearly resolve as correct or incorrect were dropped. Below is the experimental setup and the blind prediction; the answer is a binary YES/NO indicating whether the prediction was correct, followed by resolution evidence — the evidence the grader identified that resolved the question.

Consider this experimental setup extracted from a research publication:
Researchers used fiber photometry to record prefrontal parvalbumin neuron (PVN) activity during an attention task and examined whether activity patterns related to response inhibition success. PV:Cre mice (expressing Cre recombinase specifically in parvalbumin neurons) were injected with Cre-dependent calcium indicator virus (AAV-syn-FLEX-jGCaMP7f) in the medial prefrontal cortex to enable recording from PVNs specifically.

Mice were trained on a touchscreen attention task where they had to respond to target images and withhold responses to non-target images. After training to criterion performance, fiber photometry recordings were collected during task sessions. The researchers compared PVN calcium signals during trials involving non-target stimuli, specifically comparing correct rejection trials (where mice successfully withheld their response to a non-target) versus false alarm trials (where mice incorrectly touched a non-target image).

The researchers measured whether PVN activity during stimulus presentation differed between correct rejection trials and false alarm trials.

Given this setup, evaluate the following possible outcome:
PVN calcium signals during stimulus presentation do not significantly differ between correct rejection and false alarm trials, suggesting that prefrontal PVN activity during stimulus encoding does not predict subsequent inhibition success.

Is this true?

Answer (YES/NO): YES